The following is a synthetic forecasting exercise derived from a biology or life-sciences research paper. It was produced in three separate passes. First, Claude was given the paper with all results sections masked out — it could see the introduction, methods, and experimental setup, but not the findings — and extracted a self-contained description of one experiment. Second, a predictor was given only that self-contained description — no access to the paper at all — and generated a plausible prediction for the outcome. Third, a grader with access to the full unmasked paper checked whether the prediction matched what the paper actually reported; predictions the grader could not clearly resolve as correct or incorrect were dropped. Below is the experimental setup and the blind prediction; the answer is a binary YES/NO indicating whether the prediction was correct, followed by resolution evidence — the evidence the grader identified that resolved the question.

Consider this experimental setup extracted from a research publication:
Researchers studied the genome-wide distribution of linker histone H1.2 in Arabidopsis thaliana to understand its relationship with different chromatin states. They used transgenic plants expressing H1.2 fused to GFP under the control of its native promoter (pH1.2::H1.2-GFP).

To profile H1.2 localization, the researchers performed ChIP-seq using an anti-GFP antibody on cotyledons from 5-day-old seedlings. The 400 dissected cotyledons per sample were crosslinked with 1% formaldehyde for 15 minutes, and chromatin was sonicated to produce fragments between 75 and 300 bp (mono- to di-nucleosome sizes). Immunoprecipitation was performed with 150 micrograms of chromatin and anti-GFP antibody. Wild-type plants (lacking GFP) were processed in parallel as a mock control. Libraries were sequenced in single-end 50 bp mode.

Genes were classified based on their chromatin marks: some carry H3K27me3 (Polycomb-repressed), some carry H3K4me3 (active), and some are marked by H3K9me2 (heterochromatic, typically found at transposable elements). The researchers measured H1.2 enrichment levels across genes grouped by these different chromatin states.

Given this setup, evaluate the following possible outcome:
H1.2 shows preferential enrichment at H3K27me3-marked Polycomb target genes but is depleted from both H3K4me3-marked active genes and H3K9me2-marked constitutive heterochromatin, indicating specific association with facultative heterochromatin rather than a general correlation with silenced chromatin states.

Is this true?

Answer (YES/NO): NO